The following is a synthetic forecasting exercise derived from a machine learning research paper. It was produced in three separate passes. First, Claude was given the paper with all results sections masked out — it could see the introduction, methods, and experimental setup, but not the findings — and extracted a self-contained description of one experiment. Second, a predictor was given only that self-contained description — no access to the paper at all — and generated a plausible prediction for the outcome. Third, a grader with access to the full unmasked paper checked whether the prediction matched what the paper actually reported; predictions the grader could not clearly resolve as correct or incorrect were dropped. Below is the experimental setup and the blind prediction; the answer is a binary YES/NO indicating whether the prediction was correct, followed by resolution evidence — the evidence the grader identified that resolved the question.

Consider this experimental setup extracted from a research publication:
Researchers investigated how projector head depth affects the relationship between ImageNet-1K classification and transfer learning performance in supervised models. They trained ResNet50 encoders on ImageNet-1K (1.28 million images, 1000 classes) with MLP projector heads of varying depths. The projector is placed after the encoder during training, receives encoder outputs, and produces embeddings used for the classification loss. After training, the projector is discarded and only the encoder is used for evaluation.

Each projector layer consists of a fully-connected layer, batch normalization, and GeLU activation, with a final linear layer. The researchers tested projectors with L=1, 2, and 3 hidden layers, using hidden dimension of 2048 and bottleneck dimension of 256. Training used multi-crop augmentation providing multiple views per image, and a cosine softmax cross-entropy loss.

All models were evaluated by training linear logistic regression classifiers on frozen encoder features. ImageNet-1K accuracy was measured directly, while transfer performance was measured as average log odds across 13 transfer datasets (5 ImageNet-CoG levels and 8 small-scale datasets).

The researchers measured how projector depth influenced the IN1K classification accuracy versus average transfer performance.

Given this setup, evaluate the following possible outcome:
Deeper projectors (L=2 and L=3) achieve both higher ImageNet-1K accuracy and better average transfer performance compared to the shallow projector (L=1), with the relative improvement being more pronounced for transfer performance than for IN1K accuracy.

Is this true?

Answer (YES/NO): NO